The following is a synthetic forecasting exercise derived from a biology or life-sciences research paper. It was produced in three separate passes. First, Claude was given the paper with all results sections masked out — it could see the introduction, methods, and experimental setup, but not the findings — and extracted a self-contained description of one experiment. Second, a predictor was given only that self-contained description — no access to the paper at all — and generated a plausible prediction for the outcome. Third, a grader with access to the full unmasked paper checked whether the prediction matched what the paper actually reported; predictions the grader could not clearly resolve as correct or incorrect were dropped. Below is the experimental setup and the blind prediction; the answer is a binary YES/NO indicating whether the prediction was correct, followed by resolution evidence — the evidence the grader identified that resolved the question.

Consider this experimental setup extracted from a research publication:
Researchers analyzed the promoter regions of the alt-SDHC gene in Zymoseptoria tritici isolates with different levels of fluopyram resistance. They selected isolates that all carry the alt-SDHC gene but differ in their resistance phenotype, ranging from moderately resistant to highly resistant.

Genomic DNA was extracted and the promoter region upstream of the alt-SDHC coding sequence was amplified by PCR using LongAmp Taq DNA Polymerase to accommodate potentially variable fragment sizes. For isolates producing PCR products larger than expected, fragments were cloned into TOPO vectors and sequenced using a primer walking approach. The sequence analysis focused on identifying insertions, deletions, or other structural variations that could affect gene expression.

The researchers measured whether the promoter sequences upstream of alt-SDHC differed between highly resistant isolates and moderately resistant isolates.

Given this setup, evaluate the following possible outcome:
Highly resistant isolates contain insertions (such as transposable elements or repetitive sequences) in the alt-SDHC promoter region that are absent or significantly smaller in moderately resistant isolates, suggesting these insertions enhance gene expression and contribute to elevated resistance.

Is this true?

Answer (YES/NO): YES